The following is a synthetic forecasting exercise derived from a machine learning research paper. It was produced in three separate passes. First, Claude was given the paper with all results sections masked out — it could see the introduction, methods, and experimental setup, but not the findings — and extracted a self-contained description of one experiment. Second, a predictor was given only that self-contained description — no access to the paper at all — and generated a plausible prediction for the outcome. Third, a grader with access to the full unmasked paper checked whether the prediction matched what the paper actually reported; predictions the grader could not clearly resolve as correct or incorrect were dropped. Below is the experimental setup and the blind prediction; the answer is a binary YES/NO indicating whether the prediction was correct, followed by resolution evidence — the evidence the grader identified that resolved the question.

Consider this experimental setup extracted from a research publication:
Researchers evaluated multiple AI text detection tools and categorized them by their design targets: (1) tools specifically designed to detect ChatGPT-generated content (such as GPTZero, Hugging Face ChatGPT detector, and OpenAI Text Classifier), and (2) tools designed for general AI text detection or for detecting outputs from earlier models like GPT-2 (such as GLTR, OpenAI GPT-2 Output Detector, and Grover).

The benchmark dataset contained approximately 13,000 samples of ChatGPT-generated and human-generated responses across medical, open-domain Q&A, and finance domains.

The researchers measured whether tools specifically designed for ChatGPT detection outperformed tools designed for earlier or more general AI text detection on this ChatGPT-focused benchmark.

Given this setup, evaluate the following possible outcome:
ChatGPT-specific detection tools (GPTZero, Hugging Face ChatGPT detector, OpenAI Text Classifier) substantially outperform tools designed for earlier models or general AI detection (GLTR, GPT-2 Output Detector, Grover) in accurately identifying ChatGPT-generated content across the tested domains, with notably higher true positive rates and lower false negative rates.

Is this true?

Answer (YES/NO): NO